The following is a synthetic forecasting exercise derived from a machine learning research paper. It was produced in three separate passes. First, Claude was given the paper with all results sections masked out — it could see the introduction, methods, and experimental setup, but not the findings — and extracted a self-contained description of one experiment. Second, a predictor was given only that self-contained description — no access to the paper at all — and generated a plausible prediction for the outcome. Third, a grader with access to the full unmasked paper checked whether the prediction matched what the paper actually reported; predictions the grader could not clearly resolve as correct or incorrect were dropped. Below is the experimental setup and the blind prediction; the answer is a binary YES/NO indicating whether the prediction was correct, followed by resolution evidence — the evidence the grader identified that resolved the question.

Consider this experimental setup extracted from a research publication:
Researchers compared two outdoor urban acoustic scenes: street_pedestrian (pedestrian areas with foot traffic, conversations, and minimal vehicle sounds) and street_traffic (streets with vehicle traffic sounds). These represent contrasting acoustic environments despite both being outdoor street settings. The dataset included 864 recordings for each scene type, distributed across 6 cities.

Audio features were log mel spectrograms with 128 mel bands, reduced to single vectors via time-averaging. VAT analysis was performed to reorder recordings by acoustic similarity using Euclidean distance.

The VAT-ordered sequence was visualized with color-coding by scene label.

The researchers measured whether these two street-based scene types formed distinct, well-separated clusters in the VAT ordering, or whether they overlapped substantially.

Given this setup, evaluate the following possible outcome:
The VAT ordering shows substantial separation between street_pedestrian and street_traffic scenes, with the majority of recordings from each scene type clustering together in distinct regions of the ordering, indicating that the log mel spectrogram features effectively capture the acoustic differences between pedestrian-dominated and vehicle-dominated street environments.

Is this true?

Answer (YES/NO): YES